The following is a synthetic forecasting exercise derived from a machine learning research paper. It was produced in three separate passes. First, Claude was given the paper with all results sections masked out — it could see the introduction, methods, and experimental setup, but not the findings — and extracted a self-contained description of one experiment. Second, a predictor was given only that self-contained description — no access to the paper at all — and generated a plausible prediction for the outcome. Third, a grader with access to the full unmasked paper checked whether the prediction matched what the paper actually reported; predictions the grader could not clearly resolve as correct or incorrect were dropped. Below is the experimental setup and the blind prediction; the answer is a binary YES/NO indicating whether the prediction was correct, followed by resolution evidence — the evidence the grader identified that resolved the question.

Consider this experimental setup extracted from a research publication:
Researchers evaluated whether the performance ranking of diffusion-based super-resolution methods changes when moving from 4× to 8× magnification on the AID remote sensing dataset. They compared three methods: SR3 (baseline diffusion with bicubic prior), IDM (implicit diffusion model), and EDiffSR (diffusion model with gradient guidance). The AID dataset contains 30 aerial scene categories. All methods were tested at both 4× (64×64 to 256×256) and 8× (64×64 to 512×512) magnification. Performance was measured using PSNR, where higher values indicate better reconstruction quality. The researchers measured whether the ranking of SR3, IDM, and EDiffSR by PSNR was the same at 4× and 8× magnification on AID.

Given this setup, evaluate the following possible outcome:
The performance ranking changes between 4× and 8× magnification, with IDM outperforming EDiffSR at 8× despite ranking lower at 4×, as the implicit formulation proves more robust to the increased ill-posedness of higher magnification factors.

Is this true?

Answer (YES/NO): NO